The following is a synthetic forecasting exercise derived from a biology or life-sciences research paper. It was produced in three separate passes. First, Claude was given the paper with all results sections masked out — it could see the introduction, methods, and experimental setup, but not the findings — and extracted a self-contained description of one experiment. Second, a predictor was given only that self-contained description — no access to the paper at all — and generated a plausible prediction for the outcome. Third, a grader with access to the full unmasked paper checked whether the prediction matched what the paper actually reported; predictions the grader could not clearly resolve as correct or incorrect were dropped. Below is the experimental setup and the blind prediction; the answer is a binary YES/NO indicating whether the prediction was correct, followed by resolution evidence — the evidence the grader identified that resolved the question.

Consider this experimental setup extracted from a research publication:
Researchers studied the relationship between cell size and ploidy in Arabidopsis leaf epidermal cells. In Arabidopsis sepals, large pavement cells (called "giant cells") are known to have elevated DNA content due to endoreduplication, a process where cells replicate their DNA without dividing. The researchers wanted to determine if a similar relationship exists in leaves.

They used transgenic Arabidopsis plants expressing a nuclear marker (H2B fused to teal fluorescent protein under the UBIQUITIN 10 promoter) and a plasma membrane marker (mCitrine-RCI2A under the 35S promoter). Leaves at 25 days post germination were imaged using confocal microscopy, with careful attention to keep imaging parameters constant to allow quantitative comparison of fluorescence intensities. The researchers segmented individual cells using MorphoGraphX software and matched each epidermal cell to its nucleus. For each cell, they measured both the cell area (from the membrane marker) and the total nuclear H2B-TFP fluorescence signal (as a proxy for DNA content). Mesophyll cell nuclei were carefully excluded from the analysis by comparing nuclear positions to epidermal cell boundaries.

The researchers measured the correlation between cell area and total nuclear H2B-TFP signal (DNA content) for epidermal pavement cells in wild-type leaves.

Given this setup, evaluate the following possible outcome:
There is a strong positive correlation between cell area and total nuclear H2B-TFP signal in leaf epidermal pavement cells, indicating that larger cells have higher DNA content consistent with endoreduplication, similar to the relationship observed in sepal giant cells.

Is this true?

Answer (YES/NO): YES